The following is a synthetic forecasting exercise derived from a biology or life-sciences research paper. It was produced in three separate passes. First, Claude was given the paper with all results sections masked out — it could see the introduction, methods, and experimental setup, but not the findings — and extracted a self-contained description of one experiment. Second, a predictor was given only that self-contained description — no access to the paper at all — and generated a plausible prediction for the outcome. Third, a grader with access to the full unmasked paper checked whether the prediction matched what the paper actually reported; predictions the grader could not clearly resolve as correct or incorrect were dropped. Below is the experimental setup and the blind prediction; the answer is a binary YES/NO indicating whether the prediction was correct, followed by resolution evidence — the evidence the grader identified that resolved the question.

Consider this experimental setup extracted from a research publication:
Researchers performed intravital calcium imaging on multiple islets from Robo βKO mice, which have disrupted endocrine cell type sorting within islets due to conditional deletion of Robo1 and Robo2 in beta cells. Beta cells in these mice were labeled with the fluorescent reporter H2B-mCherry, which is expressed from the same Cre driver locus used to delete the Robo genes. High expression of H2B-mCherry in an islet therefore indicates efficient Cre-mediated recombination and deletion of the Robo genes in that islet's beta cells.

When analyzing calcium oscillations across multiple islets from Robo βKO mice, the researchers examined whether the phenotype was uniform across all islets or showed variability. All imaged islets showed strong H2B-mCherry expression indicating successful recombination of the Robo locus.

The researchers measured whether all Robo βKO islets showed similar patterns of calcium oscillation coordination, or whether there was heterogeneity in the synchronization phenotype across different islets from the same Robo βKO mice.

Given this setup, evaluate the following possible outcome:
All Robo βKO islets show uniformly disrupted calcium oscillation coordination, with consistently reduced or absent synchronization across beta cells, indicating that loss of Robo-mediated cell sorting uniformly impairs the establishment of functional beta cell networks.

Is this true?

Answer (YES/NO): NO